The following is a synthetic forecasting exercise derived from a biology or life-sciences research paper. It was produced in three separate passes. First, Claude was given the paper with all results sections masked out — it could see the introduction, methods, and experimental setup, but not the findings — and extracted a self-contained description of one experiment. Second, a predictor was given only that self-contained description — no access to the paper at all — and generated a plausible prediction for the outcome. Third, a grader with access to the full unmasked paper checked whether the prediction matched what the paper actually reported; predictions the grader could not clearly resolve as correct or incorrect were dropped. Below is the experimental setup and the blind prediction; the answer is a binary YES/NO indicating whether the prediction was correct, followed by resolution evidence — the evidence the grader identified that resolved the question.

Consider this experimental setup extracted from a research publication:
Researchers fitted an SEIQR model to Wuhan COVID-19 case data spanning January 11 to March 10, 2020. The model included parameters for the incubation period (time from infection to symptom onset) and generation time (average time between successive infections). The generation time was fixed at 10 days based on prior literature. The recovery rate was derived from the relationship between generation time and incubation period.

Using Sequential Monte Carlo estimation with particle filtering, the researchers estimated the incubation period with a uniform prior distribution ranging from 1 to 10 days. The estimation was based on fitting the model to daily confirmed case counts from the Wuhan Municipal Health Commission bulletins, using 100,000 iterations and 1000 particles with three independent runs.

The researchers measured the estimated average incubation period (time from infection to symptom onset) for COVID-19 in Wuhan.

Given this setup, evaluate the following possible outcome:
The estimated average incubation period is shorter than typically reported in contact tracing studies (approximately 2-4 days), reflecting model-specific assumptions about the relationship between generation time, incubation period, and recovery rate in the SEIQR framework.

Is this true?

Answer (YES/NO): NO